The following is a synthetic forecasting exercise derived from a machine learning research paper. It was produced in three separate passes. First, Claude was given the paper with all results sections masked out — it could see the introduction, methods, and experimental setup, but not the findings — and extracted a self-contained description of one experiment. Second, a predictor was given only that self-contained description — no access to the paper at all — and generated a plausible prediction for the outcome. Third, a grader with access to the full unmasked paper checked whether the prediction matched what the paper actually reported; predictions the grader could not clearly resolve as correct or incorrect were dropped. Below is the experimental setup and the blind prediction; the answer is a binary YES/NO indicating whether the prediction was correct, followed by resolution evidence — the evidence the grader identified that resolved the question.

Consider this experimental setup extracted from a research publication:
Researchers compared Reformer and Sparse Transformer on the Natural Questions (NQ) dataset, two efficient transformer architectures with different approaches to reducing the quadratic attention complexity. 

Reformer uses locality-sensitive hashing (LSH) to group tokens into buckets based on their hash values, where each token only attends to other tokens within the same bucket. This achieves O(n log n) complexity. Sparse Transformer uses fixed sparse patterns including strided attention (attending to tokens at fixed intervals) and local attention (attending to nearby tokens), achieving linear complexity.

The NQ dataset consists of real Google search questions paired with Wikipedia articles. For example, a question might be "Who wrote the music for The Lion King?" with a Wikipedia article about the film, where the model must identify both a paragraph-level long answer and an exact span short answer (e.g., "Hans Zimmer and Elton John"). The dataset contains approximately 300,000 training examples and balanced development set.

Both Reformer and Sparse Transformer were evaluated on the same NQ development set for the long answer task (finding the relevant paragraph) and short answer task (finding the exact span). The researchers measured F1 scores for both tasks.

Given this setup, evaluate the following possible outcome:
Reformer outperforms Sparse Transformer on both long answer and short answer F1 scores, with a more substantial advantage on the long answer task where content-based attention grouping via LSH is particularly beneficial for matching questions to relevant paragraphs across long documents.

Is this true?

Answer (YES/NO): YES